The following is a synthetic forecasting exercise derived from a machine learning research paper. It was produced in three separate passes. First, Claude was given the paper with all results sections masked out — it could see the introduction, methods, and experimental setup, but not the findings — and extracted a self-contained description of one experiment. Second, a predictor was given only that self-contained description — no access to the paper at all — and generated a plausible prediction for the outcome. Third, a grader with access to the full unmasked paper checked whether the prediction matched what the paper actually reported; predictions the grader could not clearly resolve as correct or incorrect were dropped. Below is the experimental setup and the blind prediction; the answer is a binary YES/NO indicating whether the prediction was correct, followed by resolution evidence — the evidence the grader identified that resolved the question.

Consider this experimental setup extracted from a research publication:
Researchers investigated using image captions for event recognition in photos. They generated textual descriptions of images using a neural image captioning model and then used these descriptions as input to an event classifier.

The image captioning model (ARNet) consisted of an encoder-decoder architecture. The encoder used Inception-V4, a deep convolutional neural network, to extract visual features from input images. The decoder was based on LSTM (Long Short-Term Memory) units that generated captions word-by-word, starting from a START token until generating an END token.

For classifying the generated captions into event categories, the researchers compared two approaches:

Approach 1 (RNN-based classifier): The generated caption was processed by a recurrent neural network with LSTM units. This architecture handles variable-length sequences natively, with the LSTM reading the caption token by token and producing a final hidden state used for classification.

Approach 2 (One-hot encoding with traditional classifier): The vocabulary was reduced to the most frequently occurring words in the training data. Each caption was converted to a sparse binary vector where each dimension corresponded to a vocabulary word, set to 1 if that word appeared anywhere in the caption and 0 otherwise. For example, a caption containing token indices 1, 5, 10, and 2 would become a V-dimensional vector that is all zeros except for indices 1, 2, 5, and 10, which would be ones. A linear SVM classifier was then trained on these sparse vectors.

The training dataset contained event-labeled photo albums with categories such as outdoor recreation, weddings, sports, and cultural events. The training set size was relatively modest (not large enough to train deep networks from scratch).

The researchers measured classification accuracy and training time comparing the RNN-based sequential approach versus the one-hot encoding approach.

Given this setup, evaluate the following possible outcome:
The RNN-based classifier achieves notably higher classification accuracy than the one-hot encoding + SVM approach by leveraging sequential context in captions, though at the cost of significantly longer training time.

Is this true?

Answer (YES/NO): NO